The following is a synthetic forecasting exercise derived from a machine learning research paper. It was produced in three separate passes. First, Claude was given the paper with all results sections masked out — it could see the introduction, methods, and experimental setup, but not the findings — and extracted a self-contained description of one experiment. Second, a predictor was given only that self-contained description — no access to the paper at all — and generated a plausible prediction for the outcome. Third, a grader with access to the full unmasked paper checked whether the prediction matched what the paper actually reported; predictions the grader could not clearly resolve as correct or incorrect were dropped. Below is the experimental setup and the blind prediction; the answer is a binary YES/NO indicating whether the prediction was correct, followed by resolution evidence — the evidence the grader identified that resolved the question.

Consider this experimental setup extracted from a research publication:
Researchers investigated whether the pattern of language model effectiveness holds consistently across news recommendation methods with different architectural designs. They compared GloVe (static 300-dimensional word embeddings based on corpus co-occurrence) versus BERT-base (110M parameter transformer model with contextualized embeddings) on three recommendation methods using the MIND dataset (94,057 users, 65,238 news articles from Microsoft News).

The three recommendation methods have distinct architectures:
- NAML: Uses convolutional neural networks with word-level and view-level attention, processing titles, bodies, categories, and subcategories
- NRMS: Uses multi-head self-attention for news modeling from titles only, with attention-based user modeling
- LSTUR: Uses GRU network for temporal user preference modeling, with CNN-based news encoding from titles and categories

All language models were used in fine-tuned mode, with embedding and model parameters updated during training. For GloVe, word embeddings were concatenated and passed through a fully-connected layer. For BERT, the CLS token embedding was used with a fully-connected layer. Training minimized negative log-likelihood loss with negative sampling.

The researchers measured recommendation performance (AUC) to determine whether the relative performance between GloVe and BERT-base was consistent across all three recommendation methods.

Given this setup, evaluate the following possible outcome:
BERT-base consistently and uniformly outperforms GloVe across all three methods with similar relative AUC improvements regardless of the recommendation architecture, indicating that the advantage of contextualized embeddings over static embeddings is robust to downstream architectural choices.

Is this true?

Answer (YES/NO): NO